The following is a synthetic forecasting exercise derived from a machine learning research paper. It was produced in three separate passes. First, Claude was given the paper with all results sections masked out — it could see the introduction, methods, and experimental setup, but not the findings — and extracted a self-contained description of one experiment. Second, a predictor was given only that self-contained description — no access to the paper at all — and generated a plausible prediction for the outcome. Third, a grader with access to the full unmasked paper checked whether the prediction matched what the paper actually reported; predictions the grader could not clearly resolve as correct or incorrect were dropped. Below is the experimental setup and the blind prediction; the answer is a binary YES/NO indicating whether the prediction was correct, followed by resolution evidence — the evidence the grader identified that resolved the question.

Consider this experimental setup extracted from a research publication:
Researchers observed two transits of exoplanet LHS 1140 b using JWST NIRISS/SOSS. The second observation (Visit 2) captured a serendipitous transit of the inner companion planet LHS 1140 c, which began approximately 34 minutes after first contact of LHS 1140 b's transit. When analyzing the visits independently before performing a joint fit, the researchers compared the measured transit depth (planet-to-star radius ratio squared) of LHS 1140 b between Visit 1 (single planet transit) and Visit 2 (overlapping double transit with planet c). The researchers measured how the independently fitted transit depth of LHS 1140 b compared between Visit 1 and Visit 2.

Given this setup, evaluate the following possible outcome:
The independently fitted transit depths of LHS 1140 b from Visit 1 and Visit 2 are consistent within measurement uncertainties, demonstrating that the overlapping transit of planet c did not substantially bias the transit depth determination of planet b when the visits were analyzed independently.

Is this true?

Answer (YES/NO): NO